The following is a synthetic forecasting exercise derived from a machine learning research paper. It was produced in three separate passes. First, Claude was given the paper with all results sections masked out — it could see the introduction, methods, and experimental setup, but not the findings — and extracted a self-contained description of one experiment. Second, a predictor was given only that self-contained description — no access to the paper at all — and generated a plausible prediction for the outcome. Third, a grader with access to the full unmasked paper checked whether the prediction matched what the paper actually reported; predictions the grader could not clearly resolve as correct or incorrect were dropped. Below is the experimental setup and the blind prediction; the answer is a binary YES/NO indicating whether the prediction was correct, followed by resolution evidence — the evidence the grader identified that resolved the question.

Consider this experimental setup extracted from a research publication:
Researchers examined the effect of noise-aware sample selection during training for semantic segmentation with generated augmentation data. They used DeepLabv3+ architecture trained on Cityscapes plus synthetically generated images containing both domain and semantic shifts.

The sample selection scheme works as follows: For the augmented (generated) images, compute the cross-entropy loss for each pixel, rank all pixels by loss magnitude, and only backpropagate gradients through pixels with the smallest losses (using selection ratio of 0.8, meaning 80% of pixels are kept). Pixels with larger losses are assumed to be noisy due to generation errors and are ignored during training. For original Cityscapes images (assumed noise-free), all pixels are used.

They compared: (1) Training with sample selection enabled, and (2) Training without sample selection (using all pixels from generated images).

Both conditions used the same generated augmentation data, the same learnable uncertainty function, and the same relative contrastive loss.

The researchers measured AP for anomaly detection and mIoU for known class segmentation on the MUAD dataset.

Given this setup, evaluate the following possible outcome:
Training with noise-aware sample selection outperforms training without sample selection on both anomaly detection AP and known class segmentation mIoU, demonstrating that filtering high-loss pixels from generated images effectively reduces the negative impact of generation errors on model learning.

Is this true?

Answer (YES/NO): NO